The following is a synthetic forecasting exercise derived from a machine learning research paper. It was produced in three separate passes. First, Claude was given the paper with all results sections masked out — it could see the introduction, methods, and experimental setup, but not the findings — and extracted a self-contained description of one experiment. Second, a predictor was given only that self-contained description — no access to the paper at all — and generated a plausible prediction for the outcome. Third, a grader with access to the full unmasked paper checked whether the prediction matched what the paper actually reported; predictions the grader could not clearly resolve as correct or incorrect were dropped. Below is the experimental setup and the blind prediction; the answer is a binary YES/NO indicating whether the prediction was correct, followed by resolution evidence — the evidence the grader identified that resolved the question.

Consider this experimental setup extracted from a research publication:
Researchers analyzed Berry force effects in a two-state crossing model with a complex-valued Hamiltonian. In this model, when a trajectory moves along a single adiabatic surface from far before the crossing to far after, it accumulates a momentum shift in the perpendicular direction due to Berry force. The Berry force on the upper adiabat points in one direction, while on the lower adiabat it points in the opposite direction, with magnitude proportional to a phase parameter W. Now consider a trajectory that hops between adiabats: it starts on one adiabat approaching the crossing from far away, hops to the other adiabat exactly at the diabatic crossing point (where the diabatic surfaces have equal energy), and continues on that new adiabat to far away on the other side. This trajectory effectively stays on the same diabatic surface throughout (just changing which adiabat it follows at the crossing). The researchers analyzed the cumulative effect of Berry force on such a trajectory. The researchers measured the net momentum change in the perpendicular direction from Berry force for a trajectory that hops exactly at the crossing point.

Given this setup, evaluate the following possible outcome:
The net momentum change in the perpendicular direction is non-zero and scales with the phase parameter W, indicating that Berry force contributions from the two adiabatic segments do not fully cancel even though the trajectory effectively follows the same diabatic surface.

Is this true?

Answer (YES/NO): NO